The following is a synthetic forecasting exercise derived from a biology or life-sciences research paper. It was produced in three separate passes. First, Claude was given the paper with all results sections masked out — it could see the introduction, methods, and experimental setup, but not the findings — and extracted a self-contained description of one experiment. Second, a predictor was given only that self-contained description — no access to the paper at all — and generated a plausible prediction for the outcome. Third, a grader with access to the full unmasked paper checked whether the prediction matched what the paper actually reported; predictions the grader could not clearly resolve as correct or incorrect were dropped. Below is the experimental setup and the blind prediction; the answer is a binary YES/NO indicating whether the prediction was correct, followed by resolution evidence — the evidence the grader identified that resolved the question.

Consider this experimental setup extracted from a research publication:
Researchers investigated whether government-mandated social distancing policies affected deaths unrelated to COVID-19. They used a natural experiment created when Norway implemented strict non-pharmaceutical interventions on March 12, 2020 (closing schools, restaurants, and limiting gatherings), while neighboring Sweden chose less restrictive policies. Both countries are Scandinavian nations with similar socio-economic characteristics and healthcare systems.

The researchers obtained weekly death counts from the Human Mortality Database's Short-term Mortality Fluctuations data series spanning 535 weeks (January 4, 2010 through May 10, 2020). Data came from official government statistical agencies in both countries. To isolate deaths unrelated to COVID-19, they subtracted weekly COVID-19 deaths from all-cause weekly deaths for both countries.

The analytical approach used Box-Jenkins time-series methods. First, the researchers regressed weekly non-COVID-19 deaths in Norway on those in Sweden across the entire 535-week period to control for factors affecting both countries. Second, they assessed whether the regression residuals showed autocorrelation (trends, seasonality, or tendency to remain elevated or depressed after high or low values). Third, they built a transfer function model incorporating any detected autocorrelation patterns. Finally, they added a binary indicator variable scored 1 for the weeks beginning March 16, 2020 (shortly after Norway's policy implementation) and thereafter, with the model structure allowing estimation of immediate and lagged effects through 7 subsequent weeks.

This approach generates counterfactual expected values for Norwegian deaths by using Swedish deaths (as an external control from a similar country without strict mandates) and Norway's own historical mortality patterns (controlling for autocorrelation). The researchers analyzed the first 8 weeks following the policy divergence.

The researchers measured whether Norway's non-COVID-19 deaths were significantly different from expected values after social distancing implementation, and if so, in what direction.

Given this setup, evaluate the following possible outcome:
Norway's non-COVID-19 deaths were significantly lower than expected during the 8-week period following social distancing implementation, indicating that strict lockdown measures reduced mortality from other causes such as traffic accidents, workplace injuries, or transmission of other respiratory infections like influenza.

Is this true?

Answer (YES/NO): YES